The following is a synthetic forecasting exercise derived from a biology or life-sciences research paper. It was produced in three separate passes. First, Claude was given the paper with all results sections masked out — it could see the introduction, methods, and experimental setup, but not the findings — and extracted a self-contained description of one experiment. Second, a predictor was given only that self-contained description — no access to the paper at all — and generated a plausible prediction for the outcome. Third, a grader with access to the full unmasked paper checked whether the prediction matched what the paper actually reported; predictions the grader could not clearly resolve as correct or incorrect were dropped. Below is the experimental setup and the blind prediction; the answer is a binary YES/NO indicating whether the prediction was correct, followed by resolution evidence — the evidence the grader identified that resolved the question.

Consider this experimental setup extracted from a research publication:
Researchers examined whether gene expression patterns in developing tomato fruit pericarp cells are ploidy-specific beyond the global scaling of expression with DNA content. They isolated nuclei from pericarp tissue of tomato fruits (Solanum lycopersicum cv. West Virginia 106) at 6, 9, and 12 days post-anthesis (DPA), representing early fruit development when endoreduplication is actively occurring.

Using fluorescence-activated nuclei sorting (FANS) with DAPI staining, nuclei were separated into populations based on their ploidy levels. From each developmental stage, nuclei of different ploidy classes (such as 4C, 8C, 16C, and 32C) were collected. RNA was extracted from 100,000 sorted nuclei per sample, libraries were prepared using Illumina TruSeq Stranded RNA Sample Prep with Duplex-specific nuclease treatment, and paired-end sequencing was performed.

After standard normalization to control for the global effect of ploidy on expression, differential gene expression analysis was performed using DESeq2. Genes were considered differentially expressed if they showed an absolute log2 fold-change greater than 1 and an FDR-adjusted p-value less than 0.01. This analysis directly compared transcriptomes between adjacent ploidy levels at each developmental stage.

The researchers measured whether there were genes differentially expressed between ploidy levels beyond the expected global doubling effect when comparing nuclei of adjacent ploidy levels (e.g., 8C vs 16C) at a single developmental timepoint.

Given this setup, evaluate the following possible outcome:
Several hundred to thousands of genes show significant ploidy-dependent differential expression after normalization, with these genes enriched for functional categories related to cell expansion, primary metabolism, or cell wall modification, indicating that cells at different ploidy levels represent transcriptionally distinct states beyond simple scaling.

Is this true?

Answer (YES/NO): YES